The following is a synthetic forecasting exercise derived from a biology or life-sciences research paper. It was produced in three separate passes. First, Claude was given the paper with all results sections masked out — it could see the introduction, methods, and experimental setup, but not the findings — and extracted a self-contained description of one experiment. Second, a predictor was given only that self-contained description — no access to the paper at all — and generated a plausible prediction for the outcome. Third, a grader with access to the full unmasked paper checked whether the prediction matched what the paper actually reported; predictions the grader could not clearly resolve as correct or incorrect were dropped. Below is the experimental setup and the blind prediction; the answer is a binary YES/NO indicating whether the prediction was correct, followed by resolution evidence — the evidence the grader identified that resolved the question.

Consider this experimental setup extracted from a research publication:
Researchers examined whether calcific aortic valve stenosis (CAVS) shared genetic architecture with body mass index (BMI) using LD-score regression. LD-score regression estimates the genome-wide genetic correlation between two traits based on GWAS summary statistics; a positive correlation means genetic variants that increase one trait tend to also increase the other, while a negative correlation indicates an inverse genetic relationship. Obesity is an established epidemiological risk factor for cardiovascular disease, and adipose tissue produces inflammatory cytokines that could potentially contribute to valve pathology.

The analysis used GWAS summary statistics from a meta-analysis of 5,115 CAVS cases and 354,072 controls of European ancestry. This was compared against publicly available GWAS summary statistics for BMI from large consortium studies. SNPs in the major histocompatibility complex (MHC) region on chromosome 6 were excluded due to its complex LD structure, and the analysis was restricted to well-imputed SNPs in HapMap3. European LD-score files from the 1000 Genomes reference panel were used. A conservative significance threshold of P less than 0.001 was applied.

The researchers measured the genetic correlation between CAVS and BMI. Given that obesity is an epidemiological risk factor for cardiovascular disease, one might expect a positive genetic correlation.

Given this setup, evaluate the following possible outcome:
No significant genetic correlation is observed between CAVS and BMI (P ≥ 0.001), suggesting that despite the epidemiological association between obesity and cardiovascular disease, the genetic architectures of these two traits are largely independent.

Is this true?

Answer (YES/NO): NO